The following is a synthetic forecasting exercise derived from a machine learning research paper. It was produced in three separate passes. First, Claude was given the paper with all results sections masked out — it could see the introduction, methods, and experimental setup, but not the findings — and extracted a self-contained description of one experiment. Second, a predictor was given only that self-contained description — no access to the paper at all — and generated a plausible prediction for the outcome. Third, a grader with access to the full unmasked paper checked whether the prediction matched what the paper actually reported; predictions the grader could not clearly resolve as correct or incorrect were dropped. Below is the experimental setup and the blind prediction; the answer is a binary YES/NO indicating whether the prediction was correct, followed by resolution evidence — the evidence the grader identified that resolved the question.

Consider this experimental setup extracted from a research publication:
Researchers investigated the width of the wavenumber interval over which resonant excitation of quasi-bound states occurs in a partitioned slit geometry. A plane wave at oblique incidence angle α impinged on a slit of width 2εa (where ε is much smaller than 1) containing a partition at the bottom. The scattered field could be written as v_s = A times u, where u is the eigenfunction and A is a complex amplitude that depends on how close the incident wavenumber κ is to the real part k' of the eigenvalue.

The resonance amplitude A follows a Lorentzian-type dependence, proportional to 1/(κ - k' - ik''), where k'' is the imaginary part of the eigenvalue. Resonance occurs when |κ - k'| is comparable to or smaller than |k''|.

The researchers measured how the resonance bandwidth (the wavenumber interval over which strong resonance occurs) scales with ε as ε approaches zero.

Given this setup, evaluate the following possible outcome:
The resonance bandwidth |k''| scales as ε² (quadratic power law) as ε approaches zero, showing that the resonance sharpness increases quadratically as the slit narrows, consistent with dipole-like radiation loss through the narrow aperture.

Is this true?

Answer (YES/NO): NO